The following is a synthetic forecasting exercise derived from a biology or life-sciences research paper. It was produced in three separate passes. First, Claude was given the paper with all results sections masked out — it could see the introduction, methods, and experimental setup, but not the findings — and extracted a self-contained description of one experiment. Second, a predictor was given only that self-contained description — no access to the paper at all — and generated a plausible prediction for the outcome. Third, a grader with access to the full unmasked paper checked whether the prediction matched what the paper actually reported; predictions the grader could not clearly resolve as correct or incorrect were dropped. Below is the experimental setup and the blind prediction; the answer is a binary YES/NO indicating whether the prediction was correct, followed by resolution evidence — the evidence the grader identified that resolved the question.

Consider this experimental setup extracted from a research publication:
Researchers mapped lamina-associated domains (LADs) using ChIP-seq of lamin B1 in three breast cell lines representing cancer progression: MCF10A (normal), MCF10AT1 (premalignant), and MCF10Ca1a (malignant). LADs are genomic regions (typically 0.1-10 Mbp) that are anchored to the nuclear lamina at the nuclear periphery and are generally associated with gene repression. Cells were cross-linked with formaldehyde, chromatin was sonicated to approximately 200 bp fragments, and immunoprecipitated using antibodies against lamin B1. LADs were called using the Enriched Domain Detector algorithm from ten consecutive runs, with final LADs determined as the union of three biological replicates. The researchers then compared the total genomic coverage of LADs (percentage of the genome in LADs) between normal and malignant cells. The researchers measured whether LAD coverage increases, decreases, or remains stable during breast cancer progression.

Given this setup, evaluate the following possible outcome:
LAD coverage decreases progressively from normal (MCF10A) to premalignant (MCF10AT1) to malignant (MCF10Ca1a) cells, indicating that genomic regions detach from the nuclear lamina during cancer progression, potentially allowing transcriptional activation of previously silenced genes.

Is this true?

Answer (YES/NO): NO